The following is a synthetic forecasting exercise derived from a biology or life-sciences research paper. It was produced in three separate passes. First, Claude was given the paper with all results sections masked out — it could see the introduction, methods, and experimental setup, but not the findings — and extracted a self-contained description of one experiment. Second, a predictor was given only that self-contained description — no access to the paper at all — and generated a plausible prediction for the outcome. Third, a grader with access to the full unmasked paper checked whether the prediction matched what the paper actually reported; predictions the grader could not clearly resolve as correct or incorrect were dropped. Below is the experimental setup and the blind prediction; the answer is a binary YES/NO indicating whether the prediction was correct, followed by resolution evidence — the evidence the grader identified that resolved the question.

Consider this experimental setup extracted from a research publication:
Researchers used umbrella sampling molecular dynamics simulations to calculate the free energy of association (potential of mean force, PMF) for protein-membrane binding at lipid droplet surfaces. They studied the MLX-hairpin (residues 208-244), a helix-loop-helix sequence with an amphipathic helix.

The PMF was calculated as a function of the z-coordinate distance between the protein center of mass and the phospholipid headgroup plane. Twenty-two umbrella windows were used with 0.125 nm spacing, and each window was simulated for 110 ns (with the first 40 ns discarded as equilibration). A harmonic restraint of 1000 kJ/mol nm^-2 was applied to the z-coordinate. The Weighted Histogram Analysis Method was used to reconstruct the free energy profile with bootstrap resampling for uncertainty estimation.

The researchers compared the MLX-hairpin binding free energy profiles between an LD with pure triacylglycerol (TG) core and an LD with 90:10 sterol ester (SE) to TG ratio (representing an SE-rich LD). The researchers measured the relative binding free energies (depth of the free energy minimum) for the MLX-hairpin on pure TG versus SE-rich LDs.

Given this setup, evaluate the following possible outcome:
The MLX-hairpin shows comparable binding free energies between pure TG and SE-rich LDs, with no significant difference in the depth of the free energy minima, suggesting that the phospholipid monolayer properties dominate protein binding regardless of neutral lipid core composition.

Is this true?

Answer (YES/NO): NO